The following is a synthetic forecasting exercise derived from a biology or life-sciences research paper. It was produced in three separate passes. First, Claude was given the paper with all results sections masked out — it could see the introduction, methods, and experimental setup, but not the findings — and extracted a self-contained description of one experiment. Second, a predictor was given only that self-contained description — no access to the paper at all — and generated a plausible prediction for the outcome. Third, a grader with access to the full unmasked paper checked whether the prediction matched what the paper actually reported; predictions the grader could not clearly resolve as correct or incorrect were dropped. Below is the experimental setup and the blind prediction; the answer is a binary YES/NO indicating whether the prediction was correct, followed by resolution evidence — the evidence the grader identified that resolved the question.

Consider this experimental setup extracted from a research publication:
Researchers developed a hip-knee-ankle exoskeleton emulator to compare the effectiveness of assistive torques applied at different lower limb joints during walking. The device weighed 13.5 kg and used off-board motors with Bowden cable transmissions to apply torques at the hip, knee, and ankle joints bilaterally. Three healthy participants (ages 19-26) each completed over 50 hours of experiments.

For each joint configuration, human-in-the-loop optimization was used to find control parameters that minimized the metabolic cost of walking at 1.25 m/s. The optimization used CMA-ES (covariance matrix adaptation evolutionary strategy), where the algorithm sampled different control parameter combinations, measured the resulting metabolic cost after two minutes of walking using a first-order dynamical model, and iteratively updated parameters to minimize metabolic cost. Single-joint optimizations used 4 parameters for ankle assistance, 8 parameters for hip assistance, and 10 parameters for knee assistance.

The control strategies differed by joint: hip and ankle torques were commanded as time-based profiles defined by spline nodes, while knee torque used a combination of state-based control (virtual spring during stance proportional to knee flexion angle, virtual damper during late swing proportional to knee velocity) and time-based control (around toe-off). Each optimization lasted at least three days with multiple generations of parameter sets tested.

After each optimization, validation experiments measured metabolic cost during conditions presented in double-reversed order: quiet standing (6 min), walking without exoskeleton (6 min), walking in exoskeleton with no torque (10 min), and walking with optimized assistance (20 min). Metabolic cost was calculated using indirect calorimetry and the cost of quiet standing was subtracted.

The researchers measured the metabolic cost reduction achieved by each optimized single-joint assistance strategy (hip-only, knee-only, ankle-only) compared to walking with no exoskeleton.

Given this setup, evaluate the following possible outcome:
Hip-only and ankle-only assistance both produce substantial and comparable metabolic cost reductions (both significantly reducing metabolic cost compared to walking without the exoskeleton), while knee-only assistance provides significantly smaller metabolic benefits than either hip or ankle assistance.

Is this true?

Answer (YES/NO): NO